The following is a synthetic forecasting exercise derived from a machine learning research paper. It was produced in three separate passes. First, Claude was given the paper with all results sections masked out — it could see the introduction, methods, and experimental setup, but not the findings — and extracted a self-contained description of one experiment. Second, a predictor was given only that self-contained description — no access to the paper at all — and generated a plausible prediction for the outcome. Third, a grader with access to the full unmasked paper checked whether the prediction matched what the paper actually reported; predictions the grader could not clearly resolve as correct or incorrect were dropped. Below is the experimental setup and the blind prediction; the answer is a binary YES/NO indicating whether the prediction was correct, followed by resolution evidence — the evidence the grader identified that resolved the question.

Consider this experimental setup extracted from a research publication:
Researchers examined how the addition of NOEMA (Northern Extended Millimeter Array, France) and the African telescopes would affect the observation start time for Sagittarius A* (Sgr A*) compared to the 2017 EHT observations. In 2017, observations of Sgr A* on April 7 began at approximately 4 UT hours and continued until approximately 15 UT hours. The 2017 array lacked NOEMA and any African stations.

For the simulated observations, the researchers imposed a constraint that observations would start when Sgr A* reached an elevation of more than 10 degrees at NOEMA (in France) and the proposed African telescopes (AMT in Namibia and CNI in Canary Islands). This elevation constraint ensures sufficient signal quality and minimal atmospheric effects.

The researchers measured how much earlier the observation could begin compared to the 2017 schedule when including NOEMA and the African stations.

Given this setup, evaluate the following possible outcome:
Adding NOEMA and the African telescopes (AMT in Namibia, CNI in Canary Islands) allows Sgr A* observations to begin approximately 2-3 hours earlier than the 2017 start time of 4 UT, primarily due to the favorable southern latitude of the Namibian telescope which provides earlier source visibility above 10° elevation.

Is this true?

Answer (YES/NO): NO